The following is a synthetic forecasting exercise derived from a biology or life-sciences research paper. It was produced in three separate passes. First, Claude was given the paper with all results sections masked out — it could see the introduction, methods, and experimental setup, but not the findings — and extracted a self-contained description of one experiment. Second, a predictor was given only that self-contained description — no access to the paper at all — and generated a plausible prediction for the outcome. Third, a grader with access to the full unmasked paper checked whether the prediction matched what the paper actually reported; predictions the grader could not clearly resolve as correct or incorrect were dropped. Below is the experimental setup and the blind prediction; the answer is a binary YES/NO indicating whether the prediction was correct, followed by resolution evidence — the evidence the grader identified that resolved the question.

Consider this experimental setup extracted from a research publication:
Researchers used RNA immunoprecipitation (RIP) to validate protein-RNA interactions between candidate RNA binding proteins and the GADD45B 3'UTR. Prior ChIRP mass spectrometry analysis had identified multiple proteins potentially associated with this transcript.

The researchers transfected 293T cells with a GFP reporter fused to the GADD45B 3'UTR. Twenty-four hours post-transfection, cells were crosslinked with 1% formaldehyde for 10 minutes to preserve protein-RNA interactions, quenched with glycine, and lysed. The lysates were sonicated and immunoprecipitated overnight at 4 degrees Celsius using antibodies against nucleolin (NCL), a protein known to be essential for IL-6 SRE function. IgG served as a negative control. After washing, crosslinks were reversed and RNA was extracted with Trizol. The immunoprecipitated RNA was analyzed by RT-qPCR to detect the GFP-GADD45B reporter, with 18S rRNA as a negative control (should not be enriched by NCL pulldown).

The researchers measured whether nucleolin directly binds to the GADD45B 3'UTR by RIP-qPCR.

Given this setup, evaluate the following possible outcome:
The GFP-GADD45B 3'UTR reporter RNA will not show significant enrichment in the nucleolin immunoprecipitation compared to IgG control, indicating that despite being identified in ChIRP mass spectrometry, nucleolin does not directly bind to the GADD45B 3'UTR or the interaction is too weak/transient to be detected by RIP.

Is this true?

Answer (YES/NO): NO